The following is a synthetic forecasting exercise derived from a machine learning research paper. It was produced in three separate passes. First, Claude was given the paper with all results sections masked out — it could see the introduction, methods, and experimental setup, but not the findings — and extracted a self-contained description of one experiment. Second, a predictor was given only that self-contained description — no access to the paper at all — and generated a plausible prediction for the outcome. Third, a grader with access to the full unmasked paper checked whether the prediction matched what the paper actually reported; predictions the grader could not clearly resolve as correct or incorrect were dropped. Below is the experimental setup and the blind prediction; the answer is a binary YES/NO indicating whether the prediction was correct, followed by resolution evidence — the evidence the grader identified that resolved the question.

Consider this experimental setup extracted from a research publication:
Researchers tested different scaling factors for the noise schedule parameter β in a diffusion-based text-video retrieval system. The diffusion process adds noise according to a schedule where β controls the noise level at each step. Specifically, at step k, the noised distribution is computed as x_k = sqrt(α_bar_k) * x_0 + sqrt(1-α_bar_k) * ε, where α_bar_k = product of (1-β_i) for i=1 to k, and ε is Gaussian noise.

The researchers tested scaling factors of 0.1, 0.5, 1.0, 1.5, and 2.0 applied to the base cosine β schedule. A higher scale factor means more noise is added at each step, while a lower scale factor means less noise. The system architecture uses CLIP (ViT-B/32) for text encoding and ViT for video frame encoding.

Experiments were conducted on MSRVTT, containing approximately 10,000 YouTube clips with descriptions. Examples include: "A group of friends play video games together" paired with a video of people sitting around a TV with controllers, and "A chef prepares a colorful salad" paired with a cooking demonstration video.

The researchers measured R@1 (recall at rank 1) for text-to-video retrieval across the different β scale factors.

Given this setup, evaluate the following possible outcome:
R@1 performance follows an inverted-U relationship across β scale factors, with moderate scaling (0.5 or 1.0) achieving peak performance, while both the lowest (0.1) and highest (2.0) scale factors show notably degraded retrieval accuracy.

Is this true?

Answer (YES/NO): NO